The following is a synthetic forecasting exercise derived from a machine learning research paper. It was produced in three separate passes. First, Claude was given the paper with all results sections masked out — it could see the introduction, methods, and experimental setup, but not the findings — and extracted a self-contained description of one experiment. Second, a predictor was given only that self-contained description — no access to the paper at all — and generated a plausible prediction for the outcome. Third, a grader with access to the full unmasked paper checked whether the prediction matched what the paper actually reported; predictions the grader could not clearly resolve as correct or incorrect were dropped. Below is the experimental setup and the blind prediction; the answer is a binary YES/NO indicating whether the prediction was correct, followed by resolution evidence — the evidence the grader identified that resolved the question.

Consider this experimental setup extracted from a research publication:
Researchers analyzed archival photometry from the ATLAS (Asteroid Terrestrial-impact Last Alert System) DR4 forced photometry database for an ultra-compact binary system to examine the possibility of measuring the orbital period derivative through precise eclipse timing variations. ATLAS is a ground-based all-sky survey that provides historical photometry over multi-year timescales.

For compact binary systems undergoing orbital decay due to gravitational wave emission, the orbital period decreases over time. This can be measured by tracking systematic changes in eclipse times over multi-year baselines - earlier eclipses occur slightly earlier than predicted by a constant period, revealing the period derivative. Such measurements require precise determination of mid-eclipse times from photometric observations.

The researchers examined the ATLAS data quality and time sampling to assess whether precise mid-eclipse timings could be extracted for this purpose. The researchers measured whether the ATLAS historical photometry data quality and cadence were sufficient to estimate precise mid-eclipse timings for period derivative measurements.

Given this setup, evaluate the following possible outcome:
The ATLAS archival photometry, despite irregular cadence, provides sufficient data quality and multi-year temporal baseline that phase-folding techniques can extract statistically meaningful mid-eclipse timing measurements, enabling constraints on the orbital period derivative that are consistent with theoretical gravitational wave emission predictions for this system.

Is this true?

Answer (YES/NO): NO